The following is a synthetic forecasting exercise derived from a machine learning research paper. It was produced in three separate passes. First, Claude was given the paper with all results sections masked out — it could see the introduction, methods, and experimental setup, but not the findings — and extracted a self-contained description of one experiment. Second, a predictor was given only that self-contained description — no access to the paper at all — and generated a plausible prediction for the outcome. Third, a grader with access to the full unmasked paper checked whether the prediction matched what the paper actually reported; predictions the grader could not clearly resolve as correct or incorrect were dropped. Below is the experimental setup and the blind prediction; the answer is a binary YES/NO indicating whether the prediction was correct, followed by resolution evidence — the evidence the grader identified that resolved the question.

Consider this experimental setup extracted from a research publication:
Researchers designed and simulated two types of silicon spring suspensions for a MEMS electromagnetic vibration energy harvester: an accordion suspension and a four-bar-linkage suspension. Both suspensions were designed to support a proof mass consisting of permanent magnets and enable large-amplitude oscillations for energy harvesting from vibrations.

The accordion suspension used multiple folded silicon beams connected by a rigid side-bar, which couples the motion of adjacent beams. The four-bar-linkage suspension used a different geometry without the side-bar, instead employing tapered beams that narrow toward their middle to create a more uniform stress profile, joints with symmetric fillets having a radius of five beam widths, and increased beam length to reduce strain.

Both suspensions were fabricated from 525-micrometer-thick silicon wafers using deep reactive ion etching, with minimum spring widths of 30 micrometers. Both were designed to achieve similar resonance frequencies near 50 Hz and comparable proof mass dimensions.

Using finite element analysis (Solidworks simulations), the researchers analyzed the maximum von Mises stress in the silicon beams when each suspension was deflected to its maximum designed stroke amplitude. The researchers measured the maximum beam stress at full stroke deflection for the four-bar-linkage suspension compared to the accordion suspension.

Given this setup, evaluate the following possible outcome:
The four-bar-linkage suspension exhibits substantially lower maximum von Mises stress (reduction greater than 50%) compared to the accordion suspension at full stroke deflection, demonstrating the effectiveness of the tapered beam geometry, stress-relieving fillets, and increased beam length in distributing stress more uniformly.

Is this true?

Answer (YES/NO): YES